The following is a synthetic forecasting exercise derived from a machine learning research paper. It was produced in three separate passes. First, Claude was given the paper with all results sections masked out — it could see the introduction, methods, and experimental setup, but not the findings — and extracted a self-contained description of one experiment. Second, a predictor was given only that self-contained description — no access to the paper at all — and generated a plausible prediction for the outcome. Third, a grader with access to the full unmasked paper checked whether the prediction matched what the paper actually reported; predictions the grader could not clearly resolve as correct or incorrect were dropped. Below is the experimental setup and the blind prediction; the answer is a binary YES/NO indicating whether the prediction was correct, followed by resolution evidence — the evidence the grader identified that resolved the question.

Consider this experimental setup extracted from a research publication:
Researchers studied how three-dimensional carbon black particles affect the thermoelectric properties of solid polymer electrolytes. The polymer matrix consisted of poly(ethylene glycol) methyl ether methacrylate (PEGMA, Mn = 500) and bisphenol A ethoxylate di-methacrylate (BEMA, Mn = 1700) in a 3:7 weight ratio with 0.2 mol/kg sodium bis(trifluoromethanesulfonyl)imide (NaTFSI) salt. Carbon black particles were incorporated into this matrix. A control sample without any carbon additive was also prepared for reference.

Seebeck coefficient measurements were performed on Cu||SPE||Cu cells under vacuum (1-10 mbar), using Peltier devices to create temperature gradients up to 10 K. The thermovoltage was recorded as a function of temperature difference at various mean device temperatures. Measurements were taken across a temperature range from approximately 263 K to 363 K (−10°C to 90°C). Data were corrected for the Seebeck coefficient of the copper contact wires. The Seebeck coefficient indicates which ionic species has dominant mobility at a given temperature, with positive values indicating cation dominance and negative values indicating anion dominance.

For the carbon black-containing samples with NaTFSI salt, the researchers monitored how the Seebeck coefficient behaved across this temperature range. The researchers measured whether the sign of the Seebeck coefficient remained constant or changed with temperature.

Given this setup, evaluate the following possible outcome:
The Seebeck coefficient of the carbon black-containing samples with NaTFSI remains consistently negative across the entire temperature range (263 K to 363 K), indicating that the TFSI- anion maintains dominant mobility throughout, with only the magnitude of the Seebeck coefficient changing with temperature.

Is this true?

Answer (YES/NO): NO